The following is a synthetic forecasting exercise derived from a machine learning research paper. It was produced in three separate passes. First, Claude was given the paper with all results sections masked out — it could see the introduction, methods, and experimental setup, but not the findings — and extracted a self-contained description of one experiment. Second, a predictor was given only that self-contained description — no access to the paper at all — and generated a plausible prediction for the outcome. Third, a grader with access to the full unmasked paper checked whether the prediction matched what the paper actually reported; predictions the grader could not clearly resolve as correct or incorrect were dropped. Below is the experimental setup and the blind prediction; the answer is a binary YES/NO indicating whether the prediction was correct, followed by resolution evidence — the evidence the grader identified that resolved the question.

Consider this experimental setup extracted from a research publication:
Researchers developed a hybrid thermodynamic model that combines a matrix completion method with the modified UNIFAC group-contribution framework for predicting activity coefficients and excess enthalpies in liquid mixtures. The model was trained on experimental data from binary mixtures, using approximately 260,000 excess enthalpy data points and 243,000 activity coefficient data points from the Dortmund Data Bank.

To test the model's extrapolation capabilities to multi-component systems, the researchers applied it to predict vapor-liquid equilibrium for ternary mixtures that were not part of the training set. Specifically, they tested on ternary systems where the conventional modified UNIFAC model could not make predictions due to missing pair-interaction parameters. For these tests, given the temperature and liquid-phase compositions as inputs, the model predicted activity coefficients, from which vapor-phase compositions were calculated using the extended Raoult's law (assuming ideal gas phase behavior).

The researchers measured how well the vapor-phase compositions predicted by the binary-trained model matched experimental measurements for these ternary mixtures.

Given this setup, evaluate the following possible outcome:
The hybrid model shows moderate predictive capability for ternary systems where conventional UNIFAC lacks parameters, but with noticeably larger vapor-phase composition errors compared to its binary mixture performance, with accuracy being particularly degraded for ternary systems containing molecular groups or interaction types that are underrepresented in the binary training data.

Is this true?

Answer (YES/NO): NO